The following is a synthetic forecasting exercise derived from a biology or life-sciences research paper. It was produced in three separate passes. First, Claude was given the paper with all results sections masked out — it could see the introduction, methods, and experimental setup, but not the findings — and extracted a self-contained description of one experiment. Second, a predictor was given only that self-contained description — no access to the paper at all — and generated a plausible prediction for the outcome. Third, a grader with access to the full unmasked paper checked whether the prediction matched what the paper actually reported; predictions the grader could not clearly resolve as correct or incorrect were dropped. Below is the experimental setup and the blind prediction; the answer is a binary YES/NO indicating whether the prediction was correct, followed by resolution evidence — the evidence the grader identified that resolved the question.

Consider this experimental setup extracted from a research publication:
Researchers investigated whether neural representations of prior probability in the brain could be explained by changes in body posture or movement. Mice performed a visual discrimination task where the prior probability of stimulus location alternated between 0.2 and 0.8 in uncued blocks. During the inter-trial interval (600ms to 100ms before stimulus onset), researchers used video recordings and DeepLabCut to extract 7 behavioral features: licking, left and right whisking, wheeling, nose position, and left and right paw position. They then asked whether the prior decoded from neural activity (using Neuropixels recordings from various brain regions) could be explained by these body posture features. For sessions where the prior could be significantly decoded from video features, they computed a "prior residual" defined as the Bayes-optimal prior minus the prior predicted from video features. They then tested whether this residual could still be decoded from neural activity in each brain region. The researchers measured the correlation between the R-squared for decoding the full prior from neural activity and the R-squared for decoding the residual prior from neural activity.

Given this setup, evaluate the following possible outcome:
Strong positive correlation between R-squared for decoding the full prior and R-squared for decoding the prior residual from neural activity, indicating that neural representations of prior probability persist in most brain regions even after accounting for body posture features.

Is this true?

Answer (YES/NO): YES